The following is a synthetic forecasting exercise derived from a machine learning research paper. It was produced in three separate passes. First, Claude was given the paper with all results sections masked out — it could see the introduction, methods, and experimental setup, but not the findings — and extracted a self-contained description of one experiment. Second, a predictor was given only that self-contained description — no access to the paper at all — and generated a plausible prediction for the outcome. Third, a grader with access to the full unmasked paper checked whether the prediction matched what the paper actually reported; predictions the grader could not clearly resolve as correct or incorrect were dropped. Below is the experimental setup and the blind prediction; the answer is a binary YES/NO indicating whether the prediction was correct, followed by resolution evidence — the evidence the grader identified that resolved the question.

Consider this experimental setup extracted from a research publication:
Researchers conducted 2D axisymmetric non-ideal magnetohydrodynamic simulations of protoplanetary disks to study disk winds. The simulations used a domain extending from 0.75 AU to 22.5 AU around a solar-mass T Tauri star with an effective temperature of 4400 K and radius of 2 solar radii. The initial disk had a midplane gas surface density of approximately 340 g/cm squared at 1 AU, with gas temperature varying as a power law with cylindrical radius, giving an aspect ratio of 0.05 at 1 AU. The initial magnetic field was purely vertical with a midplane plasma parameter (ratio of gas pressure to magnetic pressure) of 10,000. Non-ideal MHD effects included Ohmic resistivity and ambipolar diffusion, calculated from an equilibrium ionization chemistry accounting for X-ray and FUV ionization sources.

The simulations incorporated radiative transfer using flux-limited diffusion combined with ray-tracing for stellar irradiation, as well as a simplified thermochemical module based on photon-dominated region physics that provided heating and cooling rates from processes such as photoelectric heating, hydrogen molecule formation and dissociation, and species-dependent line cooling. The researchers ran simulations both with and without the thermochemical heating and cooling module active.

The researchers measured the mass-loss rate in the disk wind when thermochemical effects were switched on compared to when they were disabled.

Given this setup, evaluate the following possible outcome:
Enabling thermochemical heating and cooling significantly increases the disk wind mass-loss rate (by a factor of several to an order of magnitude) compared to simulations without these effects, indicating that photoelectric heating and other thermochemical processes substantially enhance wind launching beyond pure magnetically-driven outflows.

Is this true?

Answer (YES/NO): NO